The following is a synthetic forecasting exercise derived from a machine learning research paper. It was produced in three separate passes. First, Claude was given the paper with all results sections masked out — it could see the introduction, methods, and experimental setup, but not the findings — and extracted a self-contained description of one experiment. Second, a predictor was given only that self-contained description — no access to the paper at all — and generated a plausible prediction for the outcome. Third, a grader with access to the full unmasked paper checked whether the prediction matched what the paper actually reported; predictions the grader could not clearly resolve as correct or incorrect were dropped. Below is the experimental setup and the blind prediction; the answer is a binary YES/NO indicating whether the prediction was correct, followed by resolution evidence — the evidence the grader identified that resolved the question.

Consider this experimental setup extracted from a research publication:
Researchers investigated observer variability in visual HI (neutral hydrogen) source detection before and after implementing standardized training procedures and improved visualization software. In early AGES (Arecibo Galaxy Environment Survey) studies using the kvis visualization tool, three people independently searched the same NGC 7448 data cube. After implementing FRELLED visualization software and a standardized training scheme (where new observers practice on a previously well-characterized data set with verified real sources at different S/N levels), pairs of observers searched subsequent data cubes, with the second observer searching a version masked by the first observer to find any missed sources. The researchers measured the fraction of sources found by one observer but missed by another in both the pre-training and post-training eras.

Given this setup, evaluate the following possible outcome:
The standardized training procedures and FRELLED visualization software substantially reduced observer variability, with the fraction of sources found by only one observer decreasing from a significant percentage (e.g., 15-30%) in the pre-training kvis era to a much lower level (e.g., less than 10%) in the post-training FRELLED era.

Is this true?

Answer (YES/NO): YES